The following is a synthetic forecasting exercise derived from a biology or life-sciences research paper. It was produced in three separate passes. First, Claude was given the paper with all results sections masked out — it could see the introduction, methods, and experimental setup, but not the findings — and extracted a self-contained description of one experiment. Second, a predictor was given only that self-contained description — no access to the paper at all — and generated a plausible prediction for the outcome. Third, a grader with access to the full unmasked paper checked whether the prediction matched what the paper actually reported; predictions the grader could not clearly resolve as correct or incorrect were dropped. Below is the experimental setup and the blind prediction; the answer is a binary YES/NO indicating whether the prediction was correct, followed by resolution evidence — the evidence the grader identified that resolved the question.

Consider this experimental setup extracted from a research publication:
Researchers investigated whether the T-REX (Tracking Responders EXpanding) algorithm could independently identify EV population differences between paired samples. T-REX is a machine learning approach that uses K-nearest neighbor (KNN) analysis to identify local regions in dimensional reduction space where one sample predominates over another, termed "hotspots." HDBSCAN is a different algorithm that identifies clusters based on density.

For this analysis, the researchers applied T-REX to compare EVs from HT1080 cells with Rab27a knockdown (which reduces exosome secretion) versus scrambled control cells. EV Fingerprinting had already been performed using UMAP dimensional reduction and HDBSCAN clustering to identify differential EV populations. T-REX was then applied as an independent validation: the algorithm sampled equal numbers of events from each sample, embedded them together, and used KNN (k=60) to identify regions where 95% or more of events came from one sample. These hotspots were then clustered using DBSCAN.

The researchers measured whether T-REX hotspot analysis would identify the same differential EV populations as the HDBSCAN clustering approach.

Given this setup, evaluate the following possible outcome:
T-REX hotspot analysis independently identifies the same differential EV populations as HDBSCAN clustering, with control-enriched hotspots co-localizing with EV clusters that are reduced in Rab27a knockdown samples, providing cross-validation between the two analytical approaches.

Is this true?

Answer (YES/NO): YES